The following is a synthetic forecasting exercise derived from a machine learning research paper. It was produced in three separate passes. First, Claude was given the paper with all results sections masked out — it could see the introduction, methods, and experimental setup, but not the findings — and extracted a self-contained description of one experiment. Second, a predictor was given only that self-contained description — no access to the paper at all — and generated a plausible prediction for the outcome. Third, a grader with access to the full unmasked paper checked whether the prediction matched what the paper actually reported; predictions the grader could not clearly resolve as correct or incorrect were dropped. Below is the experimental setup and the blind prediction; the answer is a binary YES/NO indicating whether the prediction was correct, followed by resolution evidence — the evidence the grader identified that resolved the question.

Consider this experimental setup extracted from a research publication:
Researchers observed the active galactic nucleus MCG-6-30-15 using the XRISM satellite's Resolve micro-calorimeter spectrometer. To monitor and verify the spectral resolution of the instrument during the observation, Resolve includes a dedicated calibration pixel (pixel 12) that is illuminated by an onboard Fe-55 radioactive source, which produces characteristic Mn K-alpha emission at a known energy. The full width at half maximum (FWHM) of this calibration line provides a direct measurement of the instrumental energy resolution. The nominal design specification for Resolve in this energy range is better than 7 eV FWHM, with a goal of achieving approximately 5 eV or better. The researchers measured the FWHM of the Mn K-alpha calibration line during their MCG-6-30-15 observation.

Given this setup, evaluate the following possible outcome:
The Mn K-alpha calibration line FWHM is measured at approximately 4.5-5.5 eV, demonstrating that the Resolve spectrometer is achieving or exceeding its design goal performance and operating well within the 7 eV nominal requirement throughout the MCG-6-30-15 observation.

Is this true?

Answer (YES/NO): YES